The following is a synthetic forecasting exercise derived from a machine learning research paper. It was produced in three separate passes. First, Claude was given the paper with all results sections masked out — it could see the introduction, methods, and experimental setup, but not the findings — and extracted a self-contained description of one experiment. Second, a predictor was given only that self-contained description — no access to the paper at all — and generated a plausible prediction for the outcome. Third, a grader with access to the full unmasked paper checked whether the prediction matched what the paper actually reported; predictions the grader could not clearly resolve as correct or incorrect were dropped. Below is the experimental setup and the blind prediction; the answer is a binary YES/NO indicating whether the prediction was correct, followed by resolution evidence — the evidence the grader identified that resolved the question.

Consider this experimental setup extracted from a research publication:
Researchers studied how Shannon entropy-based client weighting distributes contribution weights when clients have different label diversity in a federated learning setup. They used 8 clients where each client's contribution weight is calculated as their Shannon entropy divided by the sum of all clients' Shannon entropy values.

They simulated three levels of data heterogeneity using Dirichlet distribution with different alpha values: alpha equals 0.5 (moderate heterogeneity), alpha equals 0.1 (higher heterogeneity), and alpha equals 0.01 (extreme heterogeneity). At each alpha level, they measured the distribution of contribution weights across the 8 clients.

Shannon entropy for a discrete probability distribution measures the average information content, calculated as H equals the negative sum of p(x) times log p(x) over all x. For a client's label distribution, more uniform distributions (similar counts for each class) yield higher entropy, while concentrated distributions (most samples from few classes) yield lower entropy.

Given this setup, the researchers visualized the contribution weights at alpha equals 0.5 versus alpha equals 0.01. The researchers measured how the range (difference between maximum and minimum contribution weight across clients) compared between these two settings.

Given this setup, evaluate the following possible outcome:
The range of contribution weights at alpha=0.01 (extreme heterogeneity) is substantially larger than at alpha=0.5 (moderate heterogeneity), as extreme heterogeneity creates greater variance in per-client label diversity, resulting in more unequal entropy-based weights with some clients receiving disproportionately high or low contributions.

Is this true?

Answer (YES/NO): YES